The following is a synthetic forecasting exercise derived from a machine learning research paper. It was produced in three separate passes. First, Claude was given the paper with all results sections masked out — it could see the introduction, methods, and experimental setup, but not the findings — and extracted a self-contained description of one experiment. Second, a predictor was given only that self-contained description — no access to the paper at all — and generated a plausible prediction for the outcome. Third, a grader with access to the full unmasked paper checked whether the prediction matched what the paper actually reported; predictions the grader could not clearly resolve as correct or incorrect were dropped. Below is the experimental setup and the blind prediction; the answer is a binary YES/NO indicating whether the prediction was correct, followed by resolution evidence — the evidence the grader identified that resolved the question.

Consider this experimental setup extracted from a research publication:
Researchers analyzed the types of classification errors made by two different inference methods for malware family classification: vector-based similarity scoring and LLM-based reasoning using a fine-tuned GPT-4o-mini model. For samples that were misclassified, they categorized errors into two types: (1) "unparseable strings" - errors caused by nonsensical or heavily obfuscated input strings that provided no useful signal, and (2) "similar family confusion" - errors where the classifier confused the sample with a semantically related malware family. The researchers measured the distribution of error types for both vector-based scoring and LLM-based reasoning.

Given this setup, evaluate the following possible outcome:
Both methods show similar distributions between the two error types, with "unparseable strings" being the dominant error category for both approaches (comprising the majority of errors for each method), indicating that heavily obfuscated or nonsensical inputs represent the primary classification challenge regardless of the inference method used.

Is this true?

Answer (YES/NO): NO